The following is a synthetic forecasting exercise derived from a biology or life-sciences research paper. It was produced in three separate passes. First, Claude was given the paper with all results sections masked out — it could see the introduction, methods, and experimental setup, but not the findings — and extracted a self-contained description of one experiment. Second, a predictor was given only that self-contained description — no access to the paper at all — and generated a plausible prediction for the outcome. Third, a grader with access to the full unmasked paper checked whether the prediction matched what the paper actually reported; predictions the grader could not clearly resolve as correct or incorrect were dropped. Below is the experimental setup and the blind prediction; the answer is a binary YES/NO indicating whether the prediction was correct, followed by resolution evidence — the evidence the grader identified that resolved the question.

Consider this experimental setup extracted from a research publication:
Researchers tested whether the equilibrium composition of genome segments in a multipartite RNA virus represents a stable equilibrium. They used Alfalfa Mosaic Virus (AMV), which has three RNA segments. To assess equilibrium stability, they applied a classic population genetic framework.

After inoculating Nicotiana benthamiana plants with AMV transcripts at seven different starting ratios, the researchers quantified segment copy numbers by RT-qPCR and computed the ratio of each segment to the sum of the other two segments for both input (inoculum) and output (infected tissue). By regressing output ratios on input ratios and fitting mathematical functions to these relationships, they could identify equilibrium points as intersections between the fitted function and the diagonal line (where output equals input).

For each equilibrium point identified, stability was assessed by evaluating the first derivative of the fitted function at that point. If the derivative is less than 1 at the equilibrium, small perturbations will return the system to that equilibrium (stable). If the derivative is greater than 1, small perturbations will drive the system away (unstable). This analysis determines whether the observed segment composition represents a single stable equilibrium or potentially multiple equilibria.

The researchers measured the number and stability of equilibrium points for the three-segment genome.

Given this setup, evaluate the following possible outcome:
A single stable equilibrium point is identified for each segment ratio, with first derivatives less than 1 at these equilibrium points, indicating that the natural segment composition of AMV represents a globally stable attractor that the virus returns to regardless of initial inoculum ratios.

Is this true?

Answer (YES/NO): YES